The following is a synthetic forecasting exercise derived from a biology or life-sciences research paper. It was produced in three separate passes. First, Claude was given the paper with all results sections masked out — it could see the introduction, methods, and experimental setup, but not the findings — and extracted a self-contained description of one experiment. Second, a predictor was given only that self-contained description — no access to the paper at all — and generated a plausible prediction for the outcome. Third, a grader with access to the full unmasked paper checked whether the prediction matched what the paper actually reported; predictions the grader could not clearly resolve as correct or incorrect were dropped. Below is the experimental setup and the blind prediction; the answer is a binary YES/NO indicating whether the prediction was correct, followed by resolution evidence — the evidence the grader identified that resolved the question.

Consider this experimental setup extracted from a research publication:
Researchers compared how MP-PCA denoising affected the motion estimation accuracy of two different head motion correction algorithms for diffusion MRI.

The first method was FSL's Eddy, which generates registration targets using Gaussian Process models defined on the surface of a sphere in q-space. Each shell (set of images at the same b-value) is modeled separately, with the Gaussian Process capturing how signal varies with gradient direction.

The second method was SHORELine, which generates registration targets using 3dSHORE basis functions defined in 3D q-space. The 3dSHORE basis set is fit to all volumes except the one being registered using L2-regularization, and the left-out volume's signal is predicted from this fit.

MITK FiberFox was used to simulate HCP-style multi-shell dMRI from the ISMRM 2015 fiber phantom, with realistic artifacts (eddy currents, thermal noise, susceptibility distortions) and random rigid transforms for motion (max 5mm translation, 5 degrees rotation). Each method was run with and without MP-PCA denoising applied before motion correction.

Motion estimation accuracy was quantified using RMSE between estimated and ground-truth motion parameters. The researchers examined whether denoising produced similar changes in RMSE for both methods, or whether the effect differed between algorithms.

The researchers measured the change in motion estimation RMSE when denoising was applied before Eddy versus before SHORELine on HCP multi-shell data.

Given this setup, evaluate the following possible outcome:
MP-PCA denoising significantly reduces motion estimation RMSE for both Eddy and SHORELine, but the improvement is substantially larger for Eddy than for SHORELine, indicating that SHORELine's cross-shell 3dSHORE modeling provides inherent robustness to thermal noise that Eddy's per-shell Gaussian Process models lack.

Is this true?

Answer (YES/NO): NO